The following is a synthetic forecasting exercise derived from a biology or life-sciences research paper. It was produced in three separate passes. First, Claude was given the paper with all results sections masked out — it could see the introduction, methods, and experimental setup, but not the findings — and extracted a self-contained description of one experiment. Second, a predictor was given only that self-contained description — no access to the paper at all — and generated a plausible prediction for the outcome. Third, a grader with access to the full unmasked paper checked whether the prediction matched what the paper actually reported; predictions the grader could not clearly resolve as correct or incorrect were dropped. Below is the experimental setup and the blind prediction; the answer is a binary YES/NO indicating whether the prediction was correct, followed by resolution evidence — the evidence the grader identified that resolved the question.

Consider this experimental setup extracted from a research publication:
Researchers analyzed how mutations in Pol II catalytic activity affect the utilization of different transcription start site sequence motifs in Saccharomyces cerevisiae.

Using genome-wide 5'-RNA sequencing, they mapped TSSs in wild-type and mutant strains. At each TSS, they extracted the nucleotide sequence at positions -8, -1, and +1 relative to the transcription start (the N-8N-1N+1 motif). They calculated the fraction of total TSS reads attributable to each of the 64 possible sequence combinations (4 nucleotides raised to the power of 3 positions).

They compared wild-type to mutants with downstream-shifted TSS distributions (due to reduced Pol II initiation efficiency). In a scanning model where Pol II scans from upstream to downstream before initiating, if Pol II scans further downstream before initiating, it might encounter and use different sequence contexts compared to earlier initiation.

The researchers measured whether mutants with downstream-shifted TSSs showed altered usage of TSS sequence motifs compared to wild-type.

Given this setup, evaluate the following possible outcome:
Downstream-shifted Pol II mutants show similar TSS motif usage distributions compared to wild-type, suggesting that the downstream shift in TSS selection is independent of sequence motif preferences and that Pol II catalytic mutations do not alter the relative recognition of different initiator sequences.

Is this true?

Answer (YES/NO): NO